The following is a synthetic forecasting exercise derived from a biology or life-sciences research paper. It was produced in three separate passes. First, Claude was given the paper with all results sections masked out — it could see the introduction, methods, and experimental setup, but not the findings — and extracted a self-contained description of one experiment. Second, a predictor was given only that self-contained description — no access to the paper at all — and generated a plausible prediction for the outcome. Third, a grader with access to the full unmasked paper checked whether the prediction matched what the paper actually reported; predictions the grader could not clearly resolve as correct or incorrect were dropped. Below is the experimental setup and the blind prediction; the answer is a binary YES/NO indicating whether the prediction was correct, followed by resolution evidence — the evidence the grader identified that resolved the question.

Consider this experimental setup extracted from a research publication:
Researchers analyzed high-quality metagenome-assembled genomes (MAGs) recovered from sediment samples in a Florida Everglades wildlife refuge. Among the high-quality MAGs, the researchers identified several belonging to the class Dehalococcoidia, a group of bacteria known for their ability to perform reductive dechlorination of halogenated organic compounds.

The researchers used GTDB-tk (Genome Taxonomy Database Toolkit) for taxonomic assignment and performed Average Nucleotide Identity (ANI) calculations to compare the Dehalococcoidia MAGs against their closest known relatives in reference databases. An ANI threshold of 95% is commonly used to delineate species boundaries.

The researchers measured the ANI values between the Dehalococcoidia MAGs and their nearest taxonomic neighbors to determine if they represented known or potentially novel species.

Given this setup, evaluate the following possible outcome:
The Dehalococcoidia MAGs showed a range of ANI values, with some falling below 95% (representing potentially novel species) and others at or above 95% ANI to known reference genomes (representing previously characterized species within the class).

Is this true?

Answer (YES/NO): NO